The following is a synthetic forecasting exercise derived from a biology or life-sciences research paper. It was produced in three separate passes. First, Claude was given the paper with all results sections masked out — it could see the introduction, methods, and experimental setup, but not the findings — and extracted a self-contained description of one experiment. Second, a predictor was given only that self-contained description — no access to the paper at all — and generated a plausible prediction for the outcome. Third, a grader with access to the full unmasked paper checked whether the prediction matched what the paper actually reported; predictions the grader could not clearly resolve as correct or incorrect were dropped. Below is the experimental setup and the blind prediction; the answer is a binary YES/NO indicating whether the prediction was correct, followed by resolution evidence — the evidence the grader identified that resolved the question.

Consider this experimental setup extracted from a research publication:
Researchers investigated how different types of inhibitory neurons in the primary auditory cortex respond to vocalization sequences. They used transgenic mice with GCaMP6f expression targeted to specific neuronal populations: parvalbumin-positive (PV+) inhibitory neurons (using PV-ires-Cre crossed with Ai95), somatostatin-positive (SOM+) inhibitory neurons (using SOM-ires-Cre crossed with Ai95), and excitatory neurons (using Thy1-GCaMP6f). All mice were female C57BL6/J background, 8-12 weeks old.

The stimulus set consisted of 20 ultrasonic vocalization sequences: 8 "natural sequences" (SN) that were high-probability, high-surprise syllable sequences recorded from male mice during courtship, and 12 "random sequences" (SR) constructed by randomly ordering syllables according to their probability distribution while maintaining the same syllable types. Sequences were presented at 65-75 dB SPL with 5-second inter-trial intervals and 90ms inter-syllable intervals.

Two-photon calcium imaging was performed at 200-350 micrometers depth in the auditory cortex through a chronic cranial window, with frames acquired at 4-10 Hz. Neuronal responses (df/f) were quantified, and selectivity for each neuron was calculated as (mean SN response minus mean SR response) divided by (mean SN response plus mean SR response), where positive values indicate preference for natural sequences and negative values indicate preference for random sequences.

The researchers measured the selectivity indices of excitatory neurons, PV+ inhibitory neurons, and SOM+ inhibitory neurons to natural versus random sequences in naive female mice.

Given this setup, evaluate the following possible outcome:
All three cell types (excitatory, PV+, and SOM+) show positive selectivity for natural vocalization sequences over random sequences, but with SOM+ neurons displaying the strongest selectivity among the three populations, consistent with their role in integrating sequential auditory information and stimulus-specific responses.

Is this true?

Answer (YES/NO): NO